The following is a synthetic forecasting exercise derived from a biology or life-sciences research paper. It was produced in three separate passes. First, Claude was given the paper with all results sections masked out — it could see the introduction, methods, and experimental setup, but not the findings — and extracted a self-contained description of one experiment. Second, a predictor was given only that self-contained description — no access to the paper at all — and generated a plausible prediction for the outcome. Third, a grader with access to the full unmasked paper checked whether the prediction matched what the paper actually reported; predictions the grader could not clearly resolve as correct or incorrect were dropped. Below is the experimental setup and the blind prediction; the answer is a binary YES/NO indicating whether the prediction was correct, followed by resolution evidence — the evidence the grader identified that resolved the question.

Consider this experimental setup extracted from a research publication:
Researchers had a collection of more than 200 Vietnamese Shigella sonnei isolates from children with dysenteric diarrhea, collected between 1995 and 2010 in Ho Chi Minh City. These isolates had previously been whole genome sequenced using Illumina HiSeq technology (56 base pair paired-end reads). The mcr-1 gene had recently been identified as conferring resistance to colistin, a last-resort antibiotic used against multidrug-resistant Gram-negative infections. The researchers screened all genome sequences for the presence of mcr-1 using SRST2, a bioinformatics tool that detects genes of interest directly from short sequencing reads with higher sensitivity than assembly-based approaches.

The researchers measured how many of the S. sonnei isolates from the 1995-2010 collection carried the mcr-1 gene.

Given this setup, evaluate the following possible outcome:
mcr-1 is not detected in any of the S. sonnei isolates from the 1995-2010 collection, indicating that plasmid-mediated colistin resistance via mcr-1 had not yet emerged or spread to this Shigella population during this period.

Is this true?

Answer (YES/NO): NO